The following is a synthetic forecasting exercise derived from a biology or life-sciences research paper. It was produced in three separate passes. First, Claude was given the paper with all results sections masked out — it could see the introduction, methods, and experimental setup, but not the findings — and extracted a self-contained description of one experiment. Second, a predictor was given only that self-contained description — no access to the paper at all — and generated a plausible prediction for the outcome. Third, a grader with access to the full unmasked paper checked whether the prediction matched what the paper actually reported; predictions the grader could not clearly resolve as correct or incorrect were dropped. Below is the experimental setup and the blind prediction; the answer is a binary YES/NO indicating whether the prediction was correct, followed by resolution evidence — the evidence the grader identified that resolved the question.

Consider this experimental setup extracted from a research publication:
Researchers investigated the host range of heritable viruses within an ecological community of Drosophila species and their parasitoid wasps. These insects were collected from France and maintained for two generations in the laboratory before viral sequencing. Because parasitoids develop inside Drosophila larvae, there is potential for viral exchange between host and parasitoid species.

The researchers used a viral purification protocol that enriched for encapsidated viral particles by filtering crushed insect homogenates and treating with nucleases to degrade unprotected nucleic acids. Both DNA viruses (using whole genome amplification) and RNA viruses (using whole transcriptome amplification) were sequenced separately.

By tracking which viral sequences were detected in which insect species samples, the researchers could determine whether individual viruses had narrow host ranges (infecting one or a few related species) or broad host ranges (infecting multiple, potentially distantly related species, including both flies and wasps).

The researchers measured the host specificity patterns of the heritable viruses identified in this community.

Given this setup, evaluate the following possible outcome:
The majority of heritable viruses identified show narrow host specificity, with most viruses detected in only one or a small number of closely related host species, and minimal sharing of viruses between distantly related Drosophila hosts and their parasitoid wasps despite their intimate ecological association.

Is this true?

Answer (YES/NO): YES